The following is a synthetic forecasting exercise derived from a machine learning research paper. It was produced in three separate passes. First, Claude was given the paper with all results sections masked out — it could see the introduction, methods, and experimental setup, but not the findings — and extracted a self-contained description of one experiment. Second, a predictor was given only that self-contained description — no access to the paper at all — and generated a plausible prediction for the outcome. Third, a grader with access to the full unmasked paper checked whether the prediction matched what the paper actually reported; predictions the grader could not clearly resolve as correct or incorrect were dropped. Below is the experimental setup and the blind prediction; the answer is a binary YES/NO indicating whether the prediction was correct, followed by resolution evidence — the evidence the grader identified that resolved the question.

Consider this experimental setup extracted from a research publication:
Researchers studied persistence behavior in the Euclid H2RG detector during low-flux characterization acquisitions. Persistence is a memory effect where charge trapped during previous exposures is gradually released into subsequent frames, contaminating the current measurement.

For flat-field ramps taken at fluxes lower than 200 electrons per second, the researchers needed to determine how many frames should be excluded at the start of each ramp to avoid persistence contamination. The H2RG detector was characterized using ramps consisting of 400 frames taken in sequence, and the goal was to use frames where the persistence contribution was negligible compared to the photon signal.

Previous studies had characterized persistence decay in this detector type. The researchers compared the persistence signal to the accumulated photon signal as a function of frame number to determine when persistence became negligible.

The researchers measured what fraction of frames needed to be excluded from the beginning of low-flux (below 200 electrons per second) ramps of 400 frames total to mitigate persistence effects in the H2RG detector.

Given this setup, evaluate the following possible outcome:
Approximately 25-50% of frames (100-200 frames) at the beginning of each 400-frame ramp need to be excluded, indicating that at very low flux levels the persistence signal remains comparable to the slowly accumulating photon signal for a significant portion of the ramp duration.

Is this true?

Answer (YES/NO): YES